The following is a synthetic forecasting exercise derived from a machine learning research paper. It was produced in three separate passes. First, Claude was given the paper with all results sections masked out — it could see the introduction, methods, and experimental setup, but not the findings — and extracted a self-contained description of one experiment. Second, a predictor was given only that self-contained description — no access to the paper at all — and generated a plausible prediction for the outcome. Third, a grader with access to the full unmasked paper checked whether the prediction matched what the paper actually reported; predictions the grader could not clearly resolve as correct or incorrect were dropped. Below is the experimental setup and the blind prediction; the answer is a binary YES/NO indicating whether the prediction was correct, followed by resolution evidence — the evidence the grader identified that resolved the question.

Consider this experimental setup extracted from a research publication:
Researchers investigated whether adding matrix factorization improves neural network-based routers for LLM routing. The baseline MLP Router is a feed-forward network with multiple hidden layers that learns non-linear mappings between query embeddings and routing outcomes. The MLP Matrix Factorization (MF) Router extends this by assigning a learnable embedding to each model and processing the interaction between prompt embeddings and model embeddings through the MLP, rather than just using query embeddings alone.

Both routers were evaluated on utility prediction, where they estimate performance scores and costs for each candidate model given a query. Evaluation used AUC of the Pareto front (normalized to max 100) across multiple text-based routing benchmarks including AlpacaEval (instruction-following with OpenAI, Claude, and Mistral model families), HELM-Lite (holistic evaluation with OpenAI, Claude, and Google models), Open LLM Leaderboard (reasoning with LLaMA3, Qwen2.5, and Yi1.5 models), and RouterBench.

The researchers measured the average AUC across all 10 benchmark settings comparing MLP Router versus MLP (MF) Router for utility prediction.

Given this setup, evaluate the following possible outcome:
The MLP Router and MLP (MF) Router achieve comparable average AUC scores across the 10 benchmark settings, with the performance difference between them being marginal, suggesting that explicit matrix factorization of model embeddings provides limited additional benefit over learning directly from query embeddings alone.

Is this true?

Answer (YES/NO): YES